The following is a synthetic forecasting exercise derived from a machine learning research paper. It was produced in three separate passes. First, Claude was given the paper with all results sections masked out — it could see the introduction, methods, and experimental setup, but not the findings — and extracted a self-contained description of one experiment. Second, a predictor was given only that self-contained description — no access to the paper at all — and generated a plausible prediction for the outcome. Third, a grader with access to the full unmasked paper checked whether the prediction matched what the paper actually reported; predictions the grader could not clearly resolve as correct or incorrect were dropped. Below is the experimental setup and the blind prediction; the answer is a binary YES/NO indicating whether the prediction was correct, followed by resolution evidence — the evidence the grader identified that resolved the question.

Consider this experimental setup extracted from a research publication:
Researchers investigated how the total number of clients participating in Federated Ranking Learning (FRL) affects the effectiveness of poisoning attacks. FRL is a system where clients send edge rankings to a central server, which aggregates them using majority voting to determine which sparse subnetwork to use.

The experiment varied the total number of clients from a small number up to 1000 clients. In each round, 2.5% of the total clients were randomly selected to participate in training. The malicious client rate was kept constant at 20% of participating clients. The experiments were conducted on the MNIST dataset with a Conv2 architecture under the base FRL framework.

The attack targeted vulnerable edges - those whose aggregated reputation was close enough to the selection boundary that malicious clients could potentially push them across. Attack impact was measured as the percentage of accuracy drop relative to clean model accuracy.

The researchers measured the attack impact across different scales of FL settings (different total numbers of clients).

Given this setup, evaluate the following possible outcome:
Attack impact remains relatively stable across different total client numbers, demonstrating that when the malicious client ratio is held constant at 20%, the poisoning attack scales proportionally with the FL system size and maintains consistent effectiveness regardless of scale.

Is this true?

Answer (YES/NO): YES